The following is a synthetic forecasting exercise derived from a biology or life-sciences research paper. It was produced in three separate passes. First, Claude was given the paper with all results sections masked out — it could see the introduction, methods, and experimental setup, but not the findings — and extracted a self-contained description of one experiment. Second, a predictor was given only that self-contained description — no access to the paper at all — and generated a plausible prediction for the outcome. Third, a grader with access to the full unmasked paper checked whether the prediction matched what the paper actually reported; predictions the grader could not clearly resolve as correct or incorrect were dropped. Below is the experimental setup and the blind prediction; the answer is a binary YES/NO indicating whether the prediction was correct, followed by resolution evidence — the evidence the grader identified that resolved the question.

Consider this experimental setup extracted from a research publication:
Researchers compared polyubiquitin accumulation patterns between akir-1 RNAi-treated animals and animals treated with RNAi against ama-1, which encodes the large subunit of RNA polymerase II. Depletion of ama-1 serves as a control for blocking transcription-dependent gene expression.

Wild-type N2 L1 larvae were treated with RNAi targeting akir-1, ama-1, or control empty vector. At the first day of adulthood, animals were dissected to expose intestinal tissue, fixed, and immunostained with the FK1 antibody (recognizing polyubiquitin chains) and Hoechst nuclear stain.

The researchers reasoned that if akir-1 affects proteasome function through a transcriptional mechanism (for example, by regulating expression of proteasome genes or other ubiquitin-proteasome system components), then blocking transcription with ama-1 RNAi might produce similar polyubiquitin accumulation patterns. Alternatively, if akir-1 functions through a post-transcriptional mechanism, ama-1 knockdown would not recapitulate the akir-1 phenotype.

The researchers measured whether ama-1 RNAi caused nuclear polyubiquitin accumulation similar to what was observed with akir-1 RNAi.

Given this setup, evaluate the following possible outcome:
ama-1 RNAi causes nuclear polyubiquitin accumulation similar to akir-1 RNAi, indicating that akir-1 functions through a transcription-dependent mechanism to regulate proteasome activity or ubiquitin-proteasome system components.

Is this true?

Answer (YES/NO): NO